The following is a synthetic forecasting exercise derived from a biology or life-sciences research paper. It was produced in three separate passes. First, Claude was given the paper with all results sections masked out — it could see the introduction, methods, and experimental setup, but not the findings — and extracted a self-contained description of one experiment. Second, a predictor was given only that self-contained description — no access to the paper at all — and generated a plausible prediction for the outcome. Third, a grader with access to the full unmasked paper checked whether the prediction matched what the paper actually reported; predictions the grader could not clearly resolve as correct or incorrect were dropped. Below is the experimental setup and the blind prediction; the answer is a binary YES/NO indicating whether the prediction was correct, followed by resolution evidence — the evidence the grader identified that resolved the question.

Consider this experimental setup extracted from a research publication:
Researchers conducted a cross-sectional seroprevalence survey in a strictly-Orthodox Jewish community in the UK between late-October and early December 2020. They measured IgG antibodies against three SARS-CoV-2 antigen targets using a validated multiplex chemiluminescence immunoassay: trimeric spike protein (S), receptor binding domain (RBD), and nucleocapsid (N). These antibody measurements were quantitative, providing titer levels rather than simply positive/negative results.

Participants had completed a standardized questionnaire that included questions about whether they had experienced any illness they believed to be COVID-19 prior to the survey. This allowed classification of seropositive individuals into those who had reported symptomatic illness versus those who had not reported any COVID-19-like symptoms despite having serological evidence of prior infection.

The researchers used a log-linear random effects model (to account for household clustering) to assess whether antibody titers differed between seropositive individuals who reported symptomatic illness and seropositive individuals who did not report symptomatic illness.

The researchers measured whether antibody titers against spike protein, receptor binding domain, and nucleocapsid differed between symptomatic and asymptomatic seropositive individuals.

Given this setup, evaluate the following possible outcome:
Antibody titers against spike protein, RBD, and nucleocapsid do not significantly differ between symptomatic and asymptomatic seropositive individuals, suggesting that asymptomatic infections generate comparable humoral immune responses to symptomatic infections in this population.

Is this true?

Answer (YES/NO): NO